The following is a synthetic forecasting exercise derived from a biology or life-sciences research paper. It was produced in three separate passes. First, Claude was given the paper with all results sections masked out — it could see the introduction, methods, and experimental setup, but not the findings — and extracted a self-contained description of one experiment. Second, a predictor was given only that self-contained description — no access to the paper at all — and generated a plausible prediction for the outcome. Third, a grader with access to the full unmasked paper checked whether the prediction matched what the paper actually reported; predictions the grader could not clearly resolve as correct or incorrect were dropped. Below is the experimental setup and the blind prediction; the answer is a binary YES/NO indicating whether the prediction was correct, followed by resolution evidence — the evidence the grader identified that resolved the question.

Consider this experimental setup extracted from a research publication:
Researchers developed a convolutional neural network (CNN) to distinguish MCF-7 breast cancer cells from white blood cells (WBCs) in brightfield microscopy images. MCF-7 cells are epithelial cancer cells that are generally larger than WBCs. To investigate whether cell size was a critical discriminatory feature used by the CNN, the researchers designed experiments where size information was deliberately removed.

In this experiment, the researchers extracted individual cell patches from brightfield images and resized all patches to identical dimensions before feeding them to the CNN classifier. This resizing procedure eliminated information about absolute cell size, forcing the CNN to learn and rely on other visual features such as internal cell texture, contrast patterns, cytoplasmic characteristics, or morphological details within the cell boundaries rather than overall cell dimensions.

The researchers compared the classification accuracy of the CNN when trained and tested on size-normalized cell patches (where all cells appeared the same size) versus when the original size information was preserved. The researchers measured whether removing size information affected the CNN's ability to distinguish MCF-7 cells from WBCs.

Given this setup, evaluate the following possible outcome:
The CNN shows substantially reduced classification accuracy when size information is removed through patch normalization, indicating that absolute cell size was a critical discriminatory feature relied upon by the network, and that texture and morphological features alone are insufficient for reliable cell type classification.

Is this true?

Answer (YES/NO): NO